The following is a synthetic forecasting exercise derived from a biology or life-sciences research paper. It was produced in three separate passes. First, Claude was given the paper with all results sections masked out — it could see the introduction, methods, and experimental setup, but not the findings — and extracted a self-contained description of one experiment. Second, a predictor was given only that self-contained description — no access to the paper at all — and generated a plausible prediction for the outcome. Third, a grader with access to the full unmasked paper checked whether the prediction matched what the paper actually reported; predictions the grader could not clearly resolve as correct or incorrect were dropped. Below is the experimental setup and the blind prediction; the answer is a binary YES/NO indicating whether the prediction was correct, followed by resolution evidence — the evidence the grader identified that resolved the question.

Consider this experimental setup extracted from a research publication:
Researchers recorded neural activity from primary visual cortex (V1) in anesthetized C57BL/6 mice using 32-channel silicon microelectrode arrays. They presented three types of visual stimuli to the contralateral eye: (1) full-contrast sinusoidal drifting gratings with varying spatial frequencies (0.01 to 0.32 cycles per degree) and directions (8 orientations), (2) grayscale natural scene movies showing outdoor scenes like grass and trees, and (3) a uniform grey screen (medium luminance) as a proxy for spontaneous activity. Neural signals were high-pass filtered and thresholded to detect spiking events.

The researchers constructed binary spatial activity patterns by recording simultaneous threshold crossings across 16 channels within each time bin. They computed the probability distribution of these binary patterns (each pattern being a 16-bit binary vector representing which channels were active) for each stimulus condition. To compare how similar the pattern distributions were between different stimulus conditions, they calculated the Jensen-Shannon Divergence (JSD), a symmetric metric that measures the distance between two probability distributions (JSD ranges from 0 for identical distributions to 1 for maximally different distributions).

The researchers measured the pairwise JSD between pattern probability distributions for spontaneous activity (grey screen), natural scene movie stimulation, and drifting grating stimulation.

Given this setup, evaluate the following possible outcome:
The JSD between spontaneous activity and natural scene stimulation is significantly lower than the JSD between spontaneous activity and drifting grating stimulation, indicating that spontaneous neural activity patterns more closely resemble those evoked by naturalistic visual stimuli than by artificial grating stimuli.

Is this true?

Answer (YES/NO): YES